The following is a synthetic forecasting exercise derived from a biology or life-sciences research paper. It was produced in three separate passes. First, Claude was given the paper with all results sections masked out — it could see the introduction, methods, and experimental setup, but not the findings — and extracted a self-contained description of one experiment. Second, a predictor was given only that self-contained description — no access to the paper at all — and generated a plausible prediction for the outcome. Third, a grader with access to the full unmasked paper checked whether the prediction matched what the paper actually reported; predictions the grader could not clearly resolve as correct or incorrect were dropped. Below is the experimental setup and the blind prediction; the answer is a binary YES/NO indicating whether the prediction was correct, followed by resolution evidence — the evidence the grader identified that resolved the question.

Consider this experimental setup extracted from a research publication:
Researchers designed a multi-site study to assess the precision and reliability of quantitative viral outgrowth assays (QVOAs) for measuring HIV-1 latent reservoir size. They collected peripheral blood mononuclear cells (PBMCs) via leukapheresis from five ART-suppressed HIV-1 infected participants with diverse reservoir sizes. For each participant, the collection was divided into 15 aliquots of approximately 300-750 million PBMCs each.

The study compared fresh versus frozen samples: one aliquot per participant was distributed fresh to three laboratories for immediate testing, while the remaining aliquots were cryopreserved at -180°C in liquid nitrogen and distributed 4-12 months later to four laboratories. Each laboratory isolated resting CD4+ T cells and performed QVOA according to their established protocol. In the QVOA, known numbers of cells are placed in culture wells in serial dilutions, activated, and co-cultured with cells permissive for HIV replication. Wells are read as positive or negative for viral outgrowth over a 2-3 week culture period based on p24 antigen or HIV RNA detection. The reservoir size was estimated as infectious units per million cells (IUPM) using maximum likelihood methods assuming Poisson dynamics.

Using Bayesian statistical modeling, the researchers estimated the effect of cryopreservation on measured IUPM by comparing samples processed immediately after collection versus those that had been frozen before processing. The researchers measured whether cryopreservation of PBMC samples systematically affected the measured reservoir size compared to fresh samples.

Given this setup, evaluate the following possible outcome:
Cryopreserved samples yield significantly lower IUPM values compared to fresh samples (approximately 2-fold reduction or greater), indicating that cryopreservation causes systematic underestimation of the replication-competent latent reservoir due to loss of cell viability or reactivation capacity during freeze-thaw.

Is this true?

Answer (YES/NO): NO